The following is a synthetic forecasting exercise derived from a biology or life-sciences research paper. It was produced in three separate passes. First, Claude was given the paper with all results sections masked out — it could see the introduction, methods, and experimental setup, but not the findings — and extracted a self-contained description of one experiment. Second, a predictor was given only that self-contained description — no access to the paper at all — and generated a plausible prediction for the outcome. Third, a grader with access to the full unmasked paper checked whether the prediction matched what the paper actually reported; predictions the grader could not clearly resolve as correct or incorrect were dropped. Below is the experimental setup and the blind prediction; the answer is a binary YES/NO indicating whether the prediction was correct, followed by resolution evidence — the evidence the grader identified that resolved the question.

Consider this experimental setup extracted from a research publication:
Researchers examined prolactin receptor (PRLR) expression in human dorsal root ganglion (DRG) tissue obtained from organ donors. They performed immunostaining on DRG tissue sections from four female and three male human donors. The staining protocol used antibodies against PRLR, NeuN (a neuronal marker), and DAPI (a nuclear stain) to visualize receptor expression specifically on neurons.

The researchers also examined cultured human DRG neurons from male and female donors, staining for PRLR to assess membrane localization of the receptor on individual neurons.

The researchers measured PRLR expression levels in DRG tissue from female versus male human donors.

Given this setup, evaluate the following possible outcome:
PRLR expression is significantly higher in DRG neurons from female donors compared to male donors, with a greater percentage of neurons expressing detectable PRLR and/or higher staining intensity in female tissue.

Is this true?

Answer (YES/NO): YES